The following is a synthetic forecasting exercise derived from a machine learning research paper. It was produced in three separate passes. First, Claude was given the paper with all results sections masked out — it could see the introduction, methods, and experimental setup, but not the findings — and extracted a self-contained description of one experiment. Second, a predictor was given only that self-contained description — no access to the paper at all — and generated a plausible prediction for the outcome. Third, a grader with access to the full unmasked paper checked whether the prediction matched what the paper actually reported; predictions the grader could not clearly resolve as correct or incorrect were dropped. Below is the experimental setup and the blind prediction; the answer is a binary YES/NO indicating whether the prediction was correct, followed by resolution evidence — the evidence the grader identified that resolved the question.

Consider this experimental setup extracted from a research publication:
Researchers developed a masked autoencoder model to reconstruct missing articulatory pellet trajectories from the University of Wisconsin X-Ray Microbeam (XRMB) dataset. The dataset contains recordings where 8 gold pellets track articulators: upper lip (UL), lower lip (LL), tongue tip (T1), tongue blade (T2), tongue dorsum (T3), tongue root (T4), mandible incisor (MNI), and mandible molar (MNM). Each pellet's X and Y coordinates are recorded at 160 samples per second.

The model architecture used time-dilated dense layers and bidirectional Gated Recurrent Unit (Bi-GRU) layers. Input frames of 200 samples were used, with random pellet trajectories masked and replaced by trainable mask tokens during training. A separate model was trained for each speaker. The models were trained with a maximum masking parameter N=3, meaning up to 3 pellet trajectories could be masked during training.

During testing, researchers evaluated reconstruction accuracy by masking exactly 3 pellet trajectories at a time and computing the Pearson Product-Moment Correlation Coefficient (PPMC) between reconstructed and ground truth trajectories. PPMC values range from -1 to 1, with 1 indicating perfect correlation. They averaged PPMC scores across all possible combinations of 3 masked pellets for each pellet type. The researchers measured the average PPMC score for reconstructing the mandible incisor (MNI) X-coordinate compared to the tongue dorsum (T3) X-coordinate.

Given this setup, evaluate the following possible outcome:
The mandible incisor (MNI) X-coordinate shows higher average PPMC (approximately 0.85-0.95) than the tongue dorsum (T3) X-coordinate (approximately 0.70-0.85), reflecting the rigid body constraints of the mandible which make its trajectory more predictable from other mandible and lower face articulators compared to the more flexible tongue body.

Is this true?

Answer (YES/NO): NO